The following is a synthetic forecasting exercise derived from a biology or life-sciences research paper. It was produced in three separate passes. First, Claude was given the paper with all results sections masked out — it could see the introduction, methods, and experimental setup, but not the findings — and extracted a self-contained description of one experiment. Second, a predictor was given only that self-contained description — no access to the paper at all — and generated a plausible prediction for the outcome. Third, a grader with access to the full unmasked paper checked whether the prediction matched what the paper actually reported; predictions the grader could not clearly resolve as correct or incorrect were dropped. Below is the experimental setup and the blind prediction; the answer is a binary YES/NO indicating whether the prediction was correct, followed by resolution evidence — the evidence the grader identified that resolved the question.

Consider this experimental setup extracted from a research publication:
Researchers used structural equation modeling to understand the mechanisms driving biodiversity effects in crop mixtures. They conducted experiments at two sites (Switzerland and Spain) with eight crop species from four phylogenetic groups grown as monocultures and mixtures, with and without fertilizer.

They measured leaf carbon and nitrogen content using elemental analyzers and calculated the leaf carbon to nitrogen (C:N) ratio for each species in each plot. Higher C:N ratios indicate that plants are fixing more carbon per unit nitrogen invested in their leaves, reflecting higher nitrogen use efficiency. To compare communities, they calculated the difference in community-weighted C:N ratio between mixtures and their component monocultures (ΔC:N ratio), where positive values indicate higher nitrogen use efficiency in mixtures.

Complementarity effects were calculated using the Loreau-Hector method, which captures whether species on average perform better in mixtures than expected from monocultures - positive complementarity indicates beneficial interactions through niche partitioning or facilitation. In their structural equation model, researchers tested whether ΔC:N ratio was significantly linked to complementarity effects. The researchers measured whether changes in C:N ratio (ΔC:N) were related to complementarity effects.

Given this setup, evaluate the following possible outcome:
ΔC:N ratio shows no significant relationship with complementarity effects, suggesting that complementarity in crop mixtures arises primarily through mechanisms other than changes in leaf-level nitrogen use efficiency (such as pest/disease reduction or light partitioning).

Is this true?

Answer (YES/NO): NO